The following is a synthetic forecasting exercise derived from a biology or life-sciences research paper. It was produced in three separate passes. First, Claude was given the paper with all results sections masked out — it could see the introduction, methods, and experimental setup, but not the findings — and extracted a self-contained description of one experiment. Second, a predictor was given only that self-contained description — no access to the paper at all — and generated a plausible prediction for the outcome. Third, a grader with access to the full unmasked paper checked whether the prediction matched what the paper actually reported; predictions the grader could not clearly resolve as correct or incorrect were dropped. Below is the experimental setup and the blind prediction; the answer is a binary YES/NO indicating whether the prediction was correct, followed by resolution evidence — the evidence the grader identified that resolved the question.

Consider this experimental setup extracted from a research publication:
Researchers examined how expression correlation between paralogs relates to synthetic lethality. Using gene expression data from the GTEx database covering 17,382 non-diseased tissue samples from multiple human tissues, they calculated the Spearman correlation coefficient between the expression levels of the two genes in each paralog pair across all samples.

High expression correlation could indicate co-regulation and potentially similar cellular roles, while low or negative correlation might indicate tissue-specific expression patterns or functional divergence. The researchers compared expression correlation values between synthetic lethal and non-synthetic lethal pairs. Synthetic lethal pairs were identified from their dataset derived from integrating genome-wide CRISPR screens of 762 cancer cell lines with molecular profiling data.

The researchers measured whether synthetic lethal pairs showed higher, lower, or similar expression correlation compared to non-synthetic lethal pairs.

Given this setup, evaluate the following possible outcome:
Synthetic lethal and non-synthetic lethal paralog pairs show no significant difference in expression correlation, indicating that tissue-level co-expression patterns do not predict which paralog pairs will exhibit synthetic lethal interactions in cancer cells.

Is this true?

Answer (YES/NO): NO